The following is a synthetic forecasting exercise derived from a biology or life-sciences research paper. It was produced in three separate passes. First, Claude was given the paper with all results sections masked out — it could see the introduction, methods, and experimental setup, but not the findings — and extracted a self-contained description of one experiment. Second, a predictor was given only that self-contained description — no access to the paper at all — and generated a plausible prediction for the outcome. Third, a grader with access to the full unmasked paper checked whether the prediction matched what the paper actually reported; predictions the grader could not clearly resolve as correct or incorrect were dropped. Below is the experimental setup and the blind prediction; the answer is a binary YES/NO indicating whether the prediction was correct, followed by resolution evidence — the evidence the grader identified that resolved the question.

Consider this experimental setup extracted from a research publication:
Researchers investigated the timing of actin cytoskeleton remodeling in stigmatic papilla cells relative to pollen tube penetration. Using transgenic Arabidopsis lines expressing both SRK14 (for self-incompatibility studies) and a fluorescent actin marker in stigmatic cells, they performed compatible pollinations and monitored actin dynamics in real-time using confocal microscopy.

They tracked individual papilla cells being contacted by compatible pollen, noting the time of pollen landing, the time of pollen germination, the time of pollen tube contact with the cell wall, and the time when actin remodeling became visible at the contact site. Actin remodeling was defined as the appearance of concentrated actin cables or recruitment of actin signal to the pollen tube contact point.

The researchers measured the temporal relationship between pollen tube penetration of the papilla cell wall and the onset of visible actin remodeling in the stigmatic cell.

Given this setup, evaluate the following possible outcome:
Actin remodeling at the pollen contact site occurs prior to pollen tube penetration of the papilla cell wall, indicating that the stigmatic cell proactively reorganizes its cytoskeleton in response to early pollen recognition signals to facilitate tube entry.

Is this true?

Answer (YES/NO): NO